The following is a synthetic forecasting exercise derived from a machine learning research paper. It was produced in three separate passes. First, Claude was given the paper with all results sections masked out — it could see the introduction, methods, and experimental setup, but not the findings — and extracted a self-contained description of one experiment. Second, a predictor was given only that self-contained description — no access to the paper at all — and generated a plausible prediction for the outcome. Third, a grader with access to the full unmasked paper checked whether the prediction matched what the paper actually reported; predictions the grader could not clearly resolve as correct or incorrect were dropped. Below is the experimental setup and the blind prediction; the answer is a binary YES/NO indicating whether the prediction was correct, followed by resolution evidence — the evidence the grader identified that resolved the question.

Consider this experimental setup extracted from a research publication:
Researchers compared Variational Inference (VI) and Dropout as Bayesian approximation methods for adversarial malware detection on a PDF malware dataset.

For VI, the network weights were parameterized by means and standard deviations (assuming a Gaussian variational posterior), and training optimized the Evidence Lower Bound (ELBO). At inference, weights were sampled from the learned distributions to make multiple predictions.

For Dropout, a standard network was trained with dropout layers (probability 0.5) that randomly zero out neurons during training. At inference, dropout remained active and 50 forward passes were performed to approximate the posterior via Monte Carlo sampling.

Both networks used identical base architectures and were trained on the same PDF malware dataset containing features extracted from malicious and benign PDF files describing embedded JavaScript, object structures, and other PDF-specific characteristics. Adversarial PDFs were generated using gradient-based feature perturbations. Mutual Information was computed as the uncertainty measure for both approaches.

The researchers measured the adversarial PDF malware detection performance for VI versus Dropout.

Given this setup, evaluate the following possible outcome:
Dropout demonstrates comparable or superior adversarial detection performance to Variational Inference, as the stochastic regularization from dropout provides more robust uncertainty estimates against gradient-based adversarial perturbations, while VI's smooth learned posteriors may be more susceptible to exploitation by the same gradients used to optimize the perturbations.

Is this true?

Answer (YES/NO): NO